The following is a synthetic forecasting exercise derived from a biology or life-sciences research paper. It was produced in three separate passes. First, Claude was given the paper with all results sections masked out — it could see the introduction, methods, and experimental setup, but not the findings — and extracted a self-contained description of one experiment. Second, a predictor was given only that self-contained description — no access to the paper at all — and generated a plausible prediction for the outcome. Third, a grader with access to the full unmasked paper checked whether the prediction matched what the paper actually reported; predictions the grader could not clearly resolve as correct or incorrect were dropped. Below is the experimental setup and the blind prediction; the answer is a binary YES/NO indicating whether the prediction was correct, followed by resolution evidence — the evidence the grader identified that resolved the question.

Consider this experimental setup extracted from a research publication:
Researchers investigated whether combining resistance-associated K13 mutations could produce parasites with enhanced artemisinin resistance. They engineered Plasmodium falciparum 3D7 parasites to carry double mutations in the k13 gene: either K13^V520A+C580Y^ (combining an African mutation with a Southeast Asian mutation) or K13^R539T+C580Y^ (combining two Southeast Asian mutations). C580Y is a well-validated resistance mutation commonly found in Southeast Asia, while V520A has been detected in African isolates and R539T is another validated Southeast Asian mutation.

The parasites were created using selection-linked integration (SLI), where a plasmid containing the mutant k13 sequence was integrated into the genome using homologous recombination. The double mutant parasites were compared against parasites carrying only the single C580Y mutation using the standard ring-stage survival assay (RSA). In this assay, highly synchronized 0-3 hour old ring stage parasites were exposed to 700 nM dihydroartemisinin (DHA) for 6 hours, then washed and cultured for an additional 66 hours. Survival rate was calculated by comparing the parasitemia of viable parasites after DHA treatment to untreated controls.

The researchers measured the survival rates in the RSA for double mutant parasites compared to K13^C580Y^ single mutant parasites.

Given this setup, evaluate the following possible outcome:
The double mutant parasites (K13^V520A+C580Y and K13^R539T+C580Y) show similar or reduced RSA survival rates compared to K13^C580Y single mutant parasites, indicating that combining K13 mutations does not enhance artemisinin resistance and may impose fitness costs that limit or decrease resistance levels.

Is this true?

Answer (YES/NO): NO